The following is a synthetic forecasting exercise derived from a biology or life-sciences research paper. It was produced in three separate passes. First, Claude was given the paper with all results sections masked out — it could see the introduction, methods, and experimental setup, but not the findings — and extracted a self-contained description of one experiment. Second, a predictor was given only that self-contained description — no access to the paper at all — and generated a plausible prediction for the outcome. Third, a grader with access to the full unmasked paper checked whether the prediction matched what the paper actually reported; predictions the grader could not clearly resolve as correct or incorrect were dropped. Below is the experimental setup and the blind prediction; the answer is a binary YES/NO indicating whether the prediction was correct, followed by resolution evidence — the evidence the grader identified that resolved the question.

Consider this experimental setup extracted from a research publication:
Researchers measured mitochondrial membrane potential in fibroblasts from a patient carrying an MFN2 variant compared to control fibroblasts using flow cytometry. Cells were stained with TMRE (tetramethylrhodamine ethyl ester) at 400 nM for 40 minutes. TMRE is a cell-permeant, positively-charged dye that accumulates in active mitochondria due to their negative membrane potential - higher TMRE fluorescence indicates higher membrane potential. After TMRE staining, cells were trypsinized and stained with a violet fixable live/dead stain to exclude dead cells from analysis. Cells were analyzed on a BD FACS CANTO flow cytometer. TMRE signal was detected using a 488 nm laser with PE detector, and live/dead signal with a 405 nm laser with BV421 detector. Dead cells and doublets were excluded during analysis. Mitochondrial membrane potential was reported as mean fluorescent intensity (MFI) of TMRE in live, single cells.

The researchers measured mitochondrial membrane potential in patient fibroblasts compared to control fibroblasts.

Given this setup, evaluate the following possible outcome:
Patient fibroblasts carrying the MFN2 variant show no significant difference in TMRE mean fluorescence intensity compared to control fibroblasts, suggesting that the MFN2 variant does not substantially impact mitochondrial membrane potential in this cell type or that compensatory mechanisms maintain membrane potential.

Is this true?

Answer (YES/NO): YES